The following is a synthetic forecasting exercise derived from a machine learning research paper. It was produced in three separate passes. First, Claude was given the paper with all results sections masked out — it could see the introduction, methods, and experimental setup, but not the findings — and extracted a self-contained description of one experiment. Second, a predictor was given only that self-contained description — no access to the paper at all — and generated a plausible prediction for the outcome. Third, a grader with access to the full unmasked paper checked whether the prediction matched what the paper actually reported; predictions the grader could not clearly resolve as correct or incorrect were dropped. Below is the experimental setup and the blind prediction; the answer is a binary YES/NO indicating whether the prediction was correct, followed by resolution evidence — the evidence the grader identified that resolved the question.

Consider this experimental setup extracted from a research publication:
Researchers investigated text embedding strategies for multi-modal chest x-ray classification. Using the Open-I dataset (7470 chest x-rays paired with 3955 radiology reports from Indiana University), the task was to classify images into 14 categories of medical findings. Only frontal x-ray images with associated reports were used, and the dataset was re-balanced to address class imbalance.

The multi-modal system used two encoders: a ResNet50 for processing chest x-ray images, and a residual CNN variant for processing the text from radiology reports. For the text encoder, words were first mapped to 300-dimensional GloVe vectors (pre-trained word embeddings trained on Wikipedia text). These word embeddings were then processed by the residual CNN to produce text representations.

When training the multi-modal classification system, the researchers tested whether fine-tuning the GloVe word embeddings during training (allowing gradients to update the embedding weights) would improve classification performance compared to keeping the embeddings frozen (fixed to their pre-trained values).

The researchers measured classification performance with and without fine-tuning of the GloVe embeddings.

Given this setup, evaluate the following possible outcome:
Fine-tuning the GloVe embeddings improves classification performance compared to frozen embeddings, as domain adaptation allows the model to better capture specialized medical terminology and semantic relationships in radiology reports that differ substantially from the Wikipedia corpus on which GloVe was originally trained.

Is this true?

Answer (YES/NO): NO